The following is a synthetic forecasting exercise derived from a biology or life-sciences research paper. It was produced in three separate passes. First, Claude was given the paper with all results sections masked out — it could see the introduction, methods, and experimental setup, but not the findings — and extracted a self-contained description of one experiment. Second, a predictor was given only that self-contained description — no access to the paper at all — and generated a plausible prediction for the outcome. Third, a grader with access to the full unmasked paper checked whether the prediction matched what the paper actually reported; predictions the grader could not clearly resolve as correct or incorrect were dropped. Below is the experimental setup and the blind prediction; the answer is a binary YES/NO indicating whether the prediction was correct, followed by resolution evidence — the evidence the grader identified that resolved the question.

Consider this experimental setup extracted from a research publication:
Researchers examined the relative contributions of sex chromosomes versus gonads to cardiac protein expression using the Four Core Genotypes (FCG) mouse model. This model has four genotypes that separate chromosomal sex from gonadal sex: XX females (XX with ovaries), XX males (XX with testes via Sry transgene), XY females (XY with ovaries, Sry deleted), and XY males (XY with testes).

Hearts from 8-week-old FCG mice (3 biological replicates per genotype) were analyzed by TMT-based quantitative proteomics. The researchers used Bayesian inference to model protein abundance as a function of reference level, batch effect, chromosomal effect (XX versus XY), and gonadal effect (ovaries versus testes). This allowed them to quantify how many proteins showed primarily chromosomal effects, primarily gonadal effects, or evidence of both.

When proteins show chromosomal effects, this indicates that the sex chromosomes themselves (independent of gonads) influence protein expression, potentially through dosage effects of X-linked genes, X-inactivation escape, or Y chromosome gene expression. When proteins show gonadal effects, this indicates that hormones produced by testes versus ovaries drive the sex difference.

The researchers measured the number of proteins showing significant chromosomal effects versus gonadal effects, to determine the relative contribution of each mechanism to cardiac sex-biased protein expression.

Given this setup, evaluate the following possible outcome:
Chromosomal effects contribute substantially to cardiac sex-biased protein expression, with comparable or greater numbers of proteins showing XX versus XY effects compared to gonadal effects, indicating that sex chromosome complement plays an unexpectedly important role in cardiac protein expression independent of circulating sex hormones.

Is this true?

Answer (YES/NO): NO